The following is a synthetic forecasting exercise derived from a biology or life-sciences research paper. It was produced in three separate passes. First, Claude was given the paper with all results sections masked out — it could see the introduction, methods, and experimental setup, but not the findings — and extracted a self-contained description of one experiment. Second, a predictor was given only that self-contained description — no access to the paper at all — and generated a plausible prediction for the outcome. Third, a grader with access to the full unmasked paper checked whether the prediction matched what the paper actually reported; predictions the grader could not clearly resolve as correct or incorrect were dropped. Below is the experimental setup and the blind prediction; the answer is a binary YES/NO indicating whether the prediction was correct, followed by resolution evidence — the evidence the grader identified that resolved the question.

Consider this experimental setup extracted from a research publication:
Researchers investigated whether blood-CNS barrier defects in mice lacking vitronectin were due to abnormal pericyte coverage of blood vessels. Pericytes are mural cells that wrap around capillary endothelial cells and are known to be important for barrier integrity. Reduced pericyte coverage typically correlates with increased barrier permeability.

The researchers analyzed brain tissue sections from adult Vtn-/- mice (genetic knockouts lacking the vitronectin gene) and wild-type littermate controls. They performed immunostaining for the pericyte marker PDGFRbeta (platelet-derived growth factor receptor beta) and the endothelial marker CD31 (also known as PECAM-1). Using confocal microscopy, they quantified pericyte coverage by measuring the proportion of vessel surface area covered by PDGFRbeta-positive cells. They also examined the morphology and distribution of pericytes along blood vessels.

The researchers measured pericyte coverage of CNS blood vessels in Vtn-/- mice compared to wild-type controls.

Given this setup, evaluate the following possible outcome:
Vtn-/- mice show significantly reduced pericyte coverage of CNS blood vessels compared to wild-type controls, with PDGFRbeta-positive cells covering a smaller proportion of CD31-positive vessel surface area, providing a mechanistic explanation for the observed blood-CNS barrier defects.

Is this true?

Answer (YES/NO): NO